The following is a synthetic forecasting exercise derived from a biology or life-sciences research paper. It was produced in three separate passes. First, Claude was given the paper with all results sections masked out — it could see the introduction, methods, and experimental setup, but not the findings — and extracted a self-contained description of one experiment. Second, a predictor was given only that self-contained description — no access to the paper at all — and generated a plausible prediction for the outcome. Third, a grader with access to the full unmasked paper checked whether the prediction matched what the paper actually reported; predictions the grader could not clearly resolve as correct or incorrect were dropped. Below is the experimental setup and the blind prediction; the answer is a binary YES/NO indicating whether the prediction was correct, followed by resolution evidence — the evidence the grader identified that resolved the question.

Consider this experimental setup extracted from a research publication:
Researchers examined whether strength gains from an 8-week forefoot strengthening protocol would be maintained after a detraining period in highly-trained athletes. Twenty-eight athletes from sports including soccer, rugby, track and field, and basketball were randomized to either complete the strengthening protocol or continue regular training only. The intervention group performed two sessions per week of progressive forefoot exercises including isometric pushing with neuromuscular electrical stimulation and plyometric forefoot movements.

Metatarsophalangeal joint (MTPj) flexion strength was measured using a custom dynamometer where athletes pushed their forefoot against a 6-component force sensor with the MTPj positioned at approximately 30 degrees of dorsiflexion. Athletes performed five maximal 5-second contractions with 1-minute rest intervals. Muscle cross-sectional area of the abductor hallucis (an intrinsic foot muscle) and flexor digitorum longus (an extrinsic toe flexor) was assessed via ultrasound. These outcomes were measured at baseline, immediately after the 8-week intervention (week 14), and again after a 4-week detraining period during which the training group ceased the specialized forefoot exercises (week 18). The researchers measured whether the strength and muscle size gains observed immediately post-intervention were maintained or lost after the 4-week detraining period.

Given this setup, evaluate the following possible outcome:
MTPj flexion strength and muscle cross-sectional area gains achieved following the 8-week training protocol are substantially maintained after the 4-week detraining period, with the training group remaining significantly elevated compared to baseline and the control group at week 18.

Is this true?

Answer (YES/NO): YES